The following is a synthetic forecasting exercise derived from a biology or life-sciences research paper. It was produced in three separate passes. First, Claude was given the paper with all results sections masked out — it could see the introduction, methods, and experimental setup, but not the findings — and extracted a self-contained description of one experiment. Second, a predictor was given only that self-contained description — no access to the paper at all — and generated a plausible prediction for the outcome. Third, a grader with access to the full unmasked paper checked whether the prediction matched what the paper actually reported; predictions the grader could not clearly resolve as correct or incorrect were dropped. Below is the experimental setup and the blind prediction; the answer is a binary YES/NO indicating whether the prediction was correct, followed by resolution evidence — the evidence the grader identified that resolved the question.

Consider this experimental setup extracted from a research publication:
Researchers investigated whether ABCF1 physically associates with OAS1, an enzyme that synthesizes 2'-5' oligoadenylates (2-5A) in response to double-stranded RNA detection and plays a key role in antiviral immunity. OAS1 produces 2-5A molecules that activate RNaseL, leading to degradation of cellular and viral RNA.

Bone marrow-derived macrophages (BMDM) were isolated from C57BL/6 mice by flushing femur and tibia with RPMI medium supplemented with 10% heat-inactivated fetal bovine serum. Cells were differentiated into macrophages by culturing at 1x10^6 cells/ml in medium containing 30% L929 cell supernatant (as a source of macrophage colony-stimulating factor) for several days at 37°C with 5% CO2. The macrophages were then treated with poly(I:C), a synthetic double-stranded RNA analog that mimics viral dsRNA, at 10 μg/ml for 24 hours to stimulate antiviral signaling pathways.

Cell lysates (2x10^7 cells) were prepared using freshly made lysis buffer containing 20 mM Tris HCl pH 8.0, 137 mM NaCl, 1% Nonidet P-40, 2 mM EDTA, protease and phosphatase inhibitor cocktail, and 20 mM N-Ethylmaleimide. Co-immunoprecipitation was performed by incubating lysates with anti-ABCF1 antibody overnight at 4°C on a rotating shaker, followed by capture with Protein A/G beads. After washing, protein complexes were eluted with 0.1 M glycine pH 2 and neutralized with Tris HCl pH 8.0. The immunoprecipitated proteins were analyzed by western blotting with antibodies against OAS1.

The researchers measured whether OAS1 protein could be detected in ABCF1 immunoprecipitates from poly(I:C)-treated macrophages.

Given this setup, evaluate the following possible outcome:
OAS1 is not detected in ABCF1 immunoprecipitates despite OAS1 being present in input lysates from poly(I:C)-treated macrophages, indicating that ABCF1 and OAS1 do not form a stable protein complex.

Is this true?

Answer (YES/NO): NO